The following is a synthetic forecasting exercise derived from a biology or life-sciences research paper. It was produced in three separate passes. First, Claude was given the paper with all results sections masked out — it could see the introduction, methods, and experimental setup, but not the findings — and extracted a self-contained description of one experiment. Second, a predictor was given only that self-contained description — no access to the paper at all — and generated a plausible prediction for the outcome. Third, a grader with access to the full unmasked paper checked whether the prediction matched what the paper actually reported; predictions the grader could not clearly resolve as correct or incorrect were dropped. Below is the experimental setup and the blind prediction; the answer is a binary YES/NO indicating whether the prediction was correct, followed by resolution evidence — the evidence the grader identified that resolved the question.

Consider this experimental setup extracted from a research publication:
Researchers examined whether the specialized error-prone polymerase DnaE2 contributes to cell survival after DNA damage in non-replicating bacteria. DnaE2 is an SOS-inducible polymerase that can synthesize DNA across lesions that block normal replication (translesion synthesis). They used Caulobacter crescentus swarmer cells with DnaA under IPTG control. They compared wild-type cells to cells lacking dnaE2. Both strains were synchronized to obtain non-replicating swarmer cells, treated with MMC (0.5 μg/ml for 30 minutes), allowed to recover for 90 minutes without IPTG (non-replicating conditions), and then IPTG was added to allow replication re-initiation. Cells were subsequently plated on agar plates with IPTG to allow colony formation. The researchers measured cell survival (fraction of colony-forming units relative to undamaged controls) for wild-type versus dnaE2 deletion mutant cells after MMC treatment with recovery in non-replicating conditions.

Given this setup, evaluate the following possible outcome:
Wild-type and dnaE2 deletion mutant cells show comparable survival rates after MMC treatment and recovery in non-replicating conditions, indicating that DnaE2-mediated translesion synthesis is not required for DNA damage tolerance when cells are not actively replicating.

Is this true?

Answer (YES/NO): NO